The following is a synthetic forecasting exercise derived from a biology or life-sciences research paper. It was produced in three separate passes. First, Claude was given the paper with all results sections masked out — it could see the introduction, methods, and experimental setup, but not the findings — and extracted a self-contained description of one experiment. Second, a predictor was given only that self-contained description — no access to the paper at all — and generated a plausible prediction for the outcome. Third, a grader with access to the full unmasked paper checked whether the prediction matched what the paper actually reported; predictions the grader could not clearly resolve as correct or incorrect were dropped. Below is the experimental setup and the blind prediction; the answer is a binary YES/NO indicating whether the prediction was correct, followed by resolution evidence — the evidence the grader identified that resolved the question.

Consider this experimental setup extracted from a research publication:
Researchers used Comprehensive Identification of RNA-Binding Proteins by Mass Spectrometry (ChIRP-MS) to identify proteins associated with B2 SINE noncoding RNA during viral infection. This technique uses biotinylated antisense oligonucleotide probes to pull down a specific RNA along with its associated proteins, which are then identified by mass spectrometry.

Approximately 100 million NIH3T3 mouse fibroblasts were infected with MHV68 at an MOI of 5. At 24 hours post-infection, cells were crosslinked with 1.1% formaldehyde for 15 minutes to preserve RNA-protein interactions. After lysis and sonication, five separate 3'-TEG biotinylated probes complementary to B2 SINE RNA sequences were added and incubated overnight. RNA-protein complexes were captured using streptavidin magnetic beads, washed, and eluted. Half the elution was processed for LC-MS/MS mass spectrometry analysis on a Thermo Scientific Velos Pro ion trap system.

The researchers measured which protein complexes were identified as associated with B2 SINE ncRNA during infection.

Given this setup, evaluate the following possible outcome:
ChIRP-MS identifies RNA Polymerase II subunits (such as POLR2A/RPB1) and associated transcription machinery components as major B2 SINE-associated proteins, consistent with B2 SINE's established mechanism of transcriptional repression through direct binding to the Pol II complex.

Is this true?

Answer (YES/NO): NO